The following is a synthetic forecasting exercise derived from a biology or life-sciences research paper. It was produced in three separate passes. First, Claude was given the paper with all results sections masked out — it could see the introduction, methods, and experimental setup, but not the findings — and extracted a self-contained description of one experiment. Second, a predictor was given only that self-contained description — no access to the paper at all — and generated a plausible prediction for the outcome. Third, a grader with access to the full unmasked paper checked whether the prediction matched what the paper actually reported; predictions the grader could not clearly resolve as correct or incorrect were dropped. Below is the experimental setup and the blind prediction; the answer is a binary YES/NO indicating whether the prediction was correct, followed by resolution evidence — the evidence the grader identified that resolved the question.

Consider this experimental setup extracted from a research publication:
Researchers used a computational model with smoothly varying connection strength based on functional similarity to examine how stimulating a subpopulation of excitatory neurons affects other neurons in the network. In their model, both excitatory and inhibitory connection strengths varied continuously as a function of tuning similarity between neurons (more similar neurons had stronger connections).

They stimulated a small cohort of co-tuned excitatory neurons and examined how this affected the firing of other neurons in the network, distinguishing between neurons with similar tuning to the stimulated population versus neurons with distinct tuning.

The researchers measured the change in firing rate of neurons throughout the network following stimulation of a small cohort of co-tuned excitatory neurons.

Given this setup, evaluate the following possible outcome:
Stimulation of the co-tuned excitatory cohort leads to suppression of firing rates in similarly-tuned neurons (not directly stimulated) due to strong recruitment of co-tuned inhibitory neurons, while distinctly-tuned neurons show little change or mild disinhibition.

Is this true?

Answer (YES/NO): NO